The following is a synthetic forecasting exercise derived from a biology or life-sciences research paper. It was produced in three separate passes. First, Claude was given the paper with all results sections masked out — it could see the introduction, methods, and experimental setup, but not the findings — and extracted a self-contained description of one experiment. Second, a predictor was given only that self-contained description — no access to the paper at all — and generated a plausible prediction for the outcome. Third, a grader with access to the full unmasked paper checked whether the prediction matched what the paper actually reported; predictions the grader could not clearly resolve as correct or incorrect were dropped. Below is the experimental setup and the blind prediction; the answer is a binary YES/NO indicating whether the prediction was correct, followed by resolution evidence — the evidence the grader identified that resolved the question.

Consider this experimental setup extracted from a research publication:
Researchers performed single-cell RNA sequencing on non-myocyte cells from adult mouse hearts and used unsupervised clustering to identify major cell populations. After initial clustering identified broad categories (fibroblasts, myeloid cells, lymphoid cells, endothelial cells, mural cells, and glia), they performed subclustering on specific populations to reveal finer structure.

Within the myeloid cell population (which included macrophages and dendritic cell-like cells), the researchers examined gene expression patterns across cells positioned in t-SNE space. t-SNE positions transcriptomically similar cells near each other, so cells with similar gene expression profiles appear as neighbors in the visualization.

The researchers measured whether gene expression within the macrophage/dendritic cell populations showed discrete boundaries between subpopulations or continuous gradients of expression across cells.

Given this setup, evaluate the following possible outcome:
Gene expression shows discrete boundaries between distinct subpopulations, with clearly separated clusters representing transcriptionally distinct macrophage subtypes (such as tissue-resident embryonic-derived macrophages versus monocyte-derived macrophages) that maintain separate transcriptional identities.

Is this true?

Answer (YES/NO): NO